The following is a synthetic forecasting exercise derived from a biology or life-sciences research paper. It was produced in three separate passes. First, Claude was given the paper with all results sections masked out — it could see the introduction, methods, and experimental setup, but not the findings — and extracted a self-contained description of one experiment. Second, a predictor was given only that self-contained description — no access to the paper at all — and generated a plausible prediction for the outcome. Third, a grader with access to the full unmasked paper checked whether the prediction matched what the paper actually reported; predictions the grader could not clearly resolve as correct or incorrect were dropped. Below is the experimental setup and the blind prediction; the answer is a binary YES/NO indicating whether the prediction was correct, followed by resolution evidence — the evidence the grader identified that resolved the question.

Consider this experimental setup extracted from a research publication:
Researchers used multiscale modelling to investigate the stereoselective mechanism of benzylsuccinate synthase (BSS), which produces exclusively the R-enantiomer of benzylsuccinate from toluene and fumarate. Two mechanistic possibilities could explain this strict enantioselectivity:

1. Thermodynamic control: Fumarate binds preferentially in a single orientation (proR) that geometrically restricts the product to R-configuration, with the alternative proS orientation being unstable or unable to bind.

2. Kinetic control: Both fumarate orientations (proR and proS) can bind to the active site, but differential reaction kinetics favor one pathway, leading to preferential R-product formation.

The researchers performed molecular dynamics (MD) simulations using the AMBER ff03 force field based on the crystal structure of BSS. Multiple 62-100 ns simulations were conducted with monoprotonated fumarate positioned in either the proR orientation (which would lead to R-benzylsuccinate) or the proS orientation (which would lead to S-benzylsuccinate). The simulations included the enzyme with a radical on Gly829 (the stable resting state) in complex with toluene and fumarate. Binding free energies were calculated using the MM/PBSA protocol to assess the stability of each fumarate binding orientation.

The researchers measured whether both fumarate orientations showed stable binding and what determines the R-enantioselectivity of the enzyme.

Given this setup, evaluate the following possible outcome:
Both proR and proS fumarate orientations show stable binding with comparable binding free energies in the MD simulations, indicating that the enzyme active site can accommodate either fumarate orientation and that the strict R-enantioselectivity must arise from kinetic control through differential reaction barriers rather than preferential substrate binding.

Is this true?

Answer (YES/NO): YES